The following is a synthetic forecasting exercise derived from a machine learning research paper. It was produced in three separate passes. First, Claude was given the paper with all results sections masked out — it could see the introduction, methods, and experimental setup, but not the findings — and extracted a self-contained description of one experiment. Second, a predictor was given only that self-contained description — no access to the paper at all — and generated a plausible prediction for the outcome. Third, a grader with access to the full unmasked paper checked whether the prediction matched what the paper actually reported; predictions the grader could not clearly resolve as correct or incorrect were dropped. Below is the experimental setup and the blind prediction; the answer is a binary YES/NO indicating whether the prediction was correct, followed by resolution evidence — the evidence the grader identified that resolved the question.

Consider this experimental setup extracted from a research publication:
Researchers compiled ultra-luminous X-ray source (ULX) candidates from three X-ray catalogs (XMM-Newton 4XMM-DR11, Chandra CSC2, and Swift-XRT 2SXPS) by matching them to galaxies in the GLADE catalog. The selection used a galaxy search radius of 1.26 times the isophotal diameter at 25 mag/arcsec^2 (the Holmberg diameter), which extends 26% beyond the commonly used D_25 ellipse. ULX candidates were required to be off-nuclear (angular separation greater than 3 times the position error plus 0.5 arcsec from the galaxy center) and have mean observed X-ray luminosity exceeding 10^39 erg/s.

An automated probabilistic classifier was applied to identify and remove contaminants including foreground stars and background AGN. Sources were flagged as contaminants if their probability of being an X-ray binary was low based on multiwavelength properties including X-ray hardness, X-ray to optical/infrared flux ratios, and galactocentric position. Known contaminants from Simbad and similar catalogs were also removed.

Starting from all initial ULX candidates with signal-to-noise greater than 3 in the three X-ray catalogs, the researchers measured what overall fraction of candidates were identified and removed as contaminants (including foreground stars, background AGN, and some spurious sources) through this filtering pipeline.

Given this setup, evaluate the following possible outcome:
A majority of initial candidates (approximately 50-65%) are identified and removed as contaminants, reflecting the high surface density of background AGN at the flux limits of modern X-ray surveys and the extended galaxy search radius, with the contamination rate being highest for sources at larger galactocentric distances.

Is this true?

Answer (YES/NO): NO